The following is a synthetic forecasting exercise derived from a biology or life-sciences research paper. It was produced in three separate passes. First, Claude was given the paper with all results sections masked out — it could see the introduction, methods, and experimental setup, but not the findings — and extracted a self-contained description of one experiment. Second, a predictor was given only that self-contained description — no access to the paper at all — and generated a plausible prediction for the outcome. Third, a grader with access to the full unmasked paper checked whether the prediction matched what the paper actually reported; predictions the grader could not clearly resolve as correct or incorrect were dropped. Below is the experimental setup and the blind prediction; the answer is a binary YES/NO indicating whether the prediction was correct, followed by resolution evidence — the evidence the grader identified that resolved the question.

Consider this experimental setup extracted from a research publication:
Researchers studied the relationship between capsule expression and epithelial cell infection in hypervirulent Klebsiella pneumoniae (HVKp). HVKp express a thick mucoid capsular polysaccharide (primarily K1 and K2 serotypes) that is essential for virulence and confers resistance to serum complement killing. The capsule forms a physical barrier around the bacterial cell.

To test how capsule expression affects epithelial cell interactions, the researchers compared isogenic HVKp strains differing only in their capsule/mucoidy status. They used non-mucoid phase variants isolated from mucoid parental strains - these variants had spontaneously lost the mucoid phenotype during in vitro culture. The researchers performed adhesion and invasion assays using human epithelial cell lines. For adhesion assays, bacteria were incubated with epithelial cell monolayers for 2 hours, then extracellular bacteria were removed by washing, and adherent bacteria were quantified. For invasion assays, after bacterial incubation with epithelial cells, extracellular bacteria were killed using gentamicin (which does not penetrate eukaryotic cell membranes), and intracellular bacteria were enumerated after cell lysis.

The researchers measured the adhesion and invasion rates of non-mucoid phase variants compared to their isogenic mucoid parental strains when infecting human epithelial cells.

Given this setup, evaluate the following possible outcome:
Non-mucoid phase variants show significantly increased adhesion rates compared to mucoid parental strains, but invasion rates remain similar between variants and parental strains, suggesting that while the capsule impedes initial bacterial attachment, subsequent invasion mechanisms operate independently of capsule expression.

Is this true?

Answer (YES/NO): NO